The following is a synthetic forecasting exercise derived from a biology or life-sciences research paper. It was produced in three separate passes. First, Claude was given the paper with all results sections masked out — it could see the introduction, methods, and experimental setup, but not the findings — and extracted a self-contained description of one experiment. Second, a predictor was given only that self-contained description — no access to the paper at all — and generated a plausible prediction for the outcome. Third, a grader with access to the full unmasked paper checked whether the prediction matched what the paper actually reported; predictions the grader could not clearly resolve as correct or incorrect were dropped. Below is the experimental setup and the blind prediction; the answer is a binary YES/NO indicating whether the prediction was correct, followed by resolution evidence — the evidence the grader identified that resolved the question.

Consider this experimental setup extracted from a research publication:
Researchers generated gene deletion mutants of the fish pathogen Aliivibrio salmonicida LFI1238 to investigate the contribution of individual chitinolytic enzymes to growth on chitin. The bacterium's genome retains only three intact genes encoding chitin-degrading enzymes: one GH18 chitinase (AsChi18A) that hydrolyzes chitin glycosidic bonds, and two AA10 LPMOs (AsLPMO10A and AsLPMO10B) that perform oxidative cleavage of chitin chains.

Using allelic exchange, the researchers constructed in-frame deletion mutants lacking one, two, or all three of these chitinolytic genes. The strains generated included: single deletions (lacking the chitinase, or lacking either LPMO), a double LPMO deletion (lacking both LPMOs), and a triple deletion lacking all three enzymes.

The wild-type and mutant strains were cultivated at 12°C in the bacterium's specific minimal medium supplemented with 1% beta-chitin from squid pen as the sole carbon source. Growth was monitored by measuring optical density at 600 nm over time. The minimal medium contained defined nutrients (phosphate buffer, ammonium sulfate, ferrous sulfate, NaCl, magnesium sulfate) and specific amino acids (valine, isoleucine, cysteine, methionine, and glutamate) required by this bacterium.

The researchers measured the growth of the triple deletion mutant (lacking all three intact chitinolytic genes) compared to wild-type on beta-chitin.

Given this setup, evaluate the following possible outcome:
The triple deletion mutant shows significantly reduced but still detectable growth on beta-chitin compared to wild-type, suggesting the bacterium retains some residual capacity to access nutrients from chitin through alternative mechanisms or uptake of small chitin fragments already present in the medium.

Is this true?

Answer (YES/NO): YES